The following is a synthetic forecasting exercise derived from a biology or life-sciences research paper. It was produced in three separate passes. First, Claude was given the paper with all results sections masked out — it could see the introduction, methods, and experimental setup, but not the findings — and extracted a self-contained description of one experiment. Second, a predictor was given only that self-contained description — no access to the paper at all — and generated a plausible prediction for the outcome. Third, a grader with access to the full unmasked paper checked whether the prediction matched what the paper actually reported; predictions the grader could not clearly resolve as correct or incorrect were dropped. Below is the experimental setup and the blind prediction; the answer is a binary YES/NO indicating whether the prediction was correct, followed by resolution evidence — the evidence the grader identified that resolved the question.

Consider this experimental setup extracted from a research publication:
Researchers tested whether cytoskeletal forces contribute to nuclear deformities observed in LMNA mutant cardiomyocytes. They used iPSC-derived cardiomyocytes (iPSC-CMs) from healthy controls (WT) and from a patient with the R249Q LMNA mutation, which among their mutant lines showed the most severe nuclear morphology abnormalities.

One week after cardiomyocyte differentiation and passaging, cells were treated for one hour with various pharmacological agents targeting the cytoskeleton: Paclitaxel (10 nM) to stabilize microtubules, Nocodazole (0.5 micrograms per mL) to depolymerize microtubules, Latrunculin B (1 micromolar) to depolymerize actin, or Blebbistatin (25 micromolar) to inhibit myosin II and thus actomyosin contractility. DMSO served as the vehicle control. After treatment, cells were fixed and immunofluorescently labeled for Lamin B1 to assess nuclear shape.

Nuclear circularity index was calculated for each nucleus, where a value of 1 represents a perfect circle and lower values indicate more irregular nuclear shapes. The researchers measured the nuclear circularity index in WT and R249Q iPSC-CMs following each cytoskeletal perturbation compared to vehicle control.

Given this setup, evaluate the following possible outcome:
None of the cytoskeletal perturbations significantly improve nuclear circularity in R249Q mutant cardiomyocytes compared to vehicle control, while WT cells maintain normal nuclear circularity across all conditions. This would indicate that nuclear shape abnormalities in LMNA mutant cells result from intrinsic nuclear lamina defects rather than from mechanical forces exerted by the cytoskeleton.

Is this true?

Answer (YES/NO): NO